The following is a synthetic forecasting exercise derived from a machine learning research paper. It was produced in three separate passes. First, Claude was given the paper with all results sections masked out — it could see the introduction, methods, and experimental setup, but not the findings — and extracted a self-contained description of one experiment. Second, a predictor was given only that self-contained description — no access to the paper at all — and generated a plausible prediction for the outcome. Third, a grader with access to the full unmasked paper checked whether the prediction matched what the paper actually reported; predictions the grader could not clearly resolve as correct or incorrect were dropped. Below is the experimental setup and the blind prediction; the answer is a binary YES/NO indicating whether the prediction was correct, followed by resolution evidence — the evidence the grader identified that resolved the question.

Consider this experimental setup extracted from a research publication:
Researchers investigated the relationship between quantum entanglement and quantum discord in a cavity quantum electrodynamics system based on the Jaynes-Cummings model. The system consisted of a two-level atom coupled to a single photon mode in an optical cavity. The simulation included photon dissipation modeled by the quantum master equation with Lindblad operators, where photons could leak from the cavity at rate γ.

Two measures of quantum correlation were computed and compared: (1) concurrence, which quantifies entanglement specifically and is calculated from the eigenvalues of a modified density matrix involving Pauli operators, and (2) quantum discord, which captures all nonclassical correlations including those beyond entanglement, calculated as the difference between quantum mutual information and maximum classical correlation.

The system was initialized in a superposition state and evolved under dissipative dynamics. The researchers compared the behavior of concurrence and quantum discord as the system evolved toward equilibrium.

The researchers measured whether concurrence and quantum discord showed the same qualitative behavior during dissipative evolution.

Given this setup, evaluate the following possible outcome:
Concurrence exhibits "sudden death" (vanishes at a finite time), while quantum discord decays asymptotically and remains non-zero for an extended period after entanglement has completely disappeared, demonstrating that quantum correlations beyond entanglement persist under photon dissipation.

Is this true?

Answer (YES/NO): NO